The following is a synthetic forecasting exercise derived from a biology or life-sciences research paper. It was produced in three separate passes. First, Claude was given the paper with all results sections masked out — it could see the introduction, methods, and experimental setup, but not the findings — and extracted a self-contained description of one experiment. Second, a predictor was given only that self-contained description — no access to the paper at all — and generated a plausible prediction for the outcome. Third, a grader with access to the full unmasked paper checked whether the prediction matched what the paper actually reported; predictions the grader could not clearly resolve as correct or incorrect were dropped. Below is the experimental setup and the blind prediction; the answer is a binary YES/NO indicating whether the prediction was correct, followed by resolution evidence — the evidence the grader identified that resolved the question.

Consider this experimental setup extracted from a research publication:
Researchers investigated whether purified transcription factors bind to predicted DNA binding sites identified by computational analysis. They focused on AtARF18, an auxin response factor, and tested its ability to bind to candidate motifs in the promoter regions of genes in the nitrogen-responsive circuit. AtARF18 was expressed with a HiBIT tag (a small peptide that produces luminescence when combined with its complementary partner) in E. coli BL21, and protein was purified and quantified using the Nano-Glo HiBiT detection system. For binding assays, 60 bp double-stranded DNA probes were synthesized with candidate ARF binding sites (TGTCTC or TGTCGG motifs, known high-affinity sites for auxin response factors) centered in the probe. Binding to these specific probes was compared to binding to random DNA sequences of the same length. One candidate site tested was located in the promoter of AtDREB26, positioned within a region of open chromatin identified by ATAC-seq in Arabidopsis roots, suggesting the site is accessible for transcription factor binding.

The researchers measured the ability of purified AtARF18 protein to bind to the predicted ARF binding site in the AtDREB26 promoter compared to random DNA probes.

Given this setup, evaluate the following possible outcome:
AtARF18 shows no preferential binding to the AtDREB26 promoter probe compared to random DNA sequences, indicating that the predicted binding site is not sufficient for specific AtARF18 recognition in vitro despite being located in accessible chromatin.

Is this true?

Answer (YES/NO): NO